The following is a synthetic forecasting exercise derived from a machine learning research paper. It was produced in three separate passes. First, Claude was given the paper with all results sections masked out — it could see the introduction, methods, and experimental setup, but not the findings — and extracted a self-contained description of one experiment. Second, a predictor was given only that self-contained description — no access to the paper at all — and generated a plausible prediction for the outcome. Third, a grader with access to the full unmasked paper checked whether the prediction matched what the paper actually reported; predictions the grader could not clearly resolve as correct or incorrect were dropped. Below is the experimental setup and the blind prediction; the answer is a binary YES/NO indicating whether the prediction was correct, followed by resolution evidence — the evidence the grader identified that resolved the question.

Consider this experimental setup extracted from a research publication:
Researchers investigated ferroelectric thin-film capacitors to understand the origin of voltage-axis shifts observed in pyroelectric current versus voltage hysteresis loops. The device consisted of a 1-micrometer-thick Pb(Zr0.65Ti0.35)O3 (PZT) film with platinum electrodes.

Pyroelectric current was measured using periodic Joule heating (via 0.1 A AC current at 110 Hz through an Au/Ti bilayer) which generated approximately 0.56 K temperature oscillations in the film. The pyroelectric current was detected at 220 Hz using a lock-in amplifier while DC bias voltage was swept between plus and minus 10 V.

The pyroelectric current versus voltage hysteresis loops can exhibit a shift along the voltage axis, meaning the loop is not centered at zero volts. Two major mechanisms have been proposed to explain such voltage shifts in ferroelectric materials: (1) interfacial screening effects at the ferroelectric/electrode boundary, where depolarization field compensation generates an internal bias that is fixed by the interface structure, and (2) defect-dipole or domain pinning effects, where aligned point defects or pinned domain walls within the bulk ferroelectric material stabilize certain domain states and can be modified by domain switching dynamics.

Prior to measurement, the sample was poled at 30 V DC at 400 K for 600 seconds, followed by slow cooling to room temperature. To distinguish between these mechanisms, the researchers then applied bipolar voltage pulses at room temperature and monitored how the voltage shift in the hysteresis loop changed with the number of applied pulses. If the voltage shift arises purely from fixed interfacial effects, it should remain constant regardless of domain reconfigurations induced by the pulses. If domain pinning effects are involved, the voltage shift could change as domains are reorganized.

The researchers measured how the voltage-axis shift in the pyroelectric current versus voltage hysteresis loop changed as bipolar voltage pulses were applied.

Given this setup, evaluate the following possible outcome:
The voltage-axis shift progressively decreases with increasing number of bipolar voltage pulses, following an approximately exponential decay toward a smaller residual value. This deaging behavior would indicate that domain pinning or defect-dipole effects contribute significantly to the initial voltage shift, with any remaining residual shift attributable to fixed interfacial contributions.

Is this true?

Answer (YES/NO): YES